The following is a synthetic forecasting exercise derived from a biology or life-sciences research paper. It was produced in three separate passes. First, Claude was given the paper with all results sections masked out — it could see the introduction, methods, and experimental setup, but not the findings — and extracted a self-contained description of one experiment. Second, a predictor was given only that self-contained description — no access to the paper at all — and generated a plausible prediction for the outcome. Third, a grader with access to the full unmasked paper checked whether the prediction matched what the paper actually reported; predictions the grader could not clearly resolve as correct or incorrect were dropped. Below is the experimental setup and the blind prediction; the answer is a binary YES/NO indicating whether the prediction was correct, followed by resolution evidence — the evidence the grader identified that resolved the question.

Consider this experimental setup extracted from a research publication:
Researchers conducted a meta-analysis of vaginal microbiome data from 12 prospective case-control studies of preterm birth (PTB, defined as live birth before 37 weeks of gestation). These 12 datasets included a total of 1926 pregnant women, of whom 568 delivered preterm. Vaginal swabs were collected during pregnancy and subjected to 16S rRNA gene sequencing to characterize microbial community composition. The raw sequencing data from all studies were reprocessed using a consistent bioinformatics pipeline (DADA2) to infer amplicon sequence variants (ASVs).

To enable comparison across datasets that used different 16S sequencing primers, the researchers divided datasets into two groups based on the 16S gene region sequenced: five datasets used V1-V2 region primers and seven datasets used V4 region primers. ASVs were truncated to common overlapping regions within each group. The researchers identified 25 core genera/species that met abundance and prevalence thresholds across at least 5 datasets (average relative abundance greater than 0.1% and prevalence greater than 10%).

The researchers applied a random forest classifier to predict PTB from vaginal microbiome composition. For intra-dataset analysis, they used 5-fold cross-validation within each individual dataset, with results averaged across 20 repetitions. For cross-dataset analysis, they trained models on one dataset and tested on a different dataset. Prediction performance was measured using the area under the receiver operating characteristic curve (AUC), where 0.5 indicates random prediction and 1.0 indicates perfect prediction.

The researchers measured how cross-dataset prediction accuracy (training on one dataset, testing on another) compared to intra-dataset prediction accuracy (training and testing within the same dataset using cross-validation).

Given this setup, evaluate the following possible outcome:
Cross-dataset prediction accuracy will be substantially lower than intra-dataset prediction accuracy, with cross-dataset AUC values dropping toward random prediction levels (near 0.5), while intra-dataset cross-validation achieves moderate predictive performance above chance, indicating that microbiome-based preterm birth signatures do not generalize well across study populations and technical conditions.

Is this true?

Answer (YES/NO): NO